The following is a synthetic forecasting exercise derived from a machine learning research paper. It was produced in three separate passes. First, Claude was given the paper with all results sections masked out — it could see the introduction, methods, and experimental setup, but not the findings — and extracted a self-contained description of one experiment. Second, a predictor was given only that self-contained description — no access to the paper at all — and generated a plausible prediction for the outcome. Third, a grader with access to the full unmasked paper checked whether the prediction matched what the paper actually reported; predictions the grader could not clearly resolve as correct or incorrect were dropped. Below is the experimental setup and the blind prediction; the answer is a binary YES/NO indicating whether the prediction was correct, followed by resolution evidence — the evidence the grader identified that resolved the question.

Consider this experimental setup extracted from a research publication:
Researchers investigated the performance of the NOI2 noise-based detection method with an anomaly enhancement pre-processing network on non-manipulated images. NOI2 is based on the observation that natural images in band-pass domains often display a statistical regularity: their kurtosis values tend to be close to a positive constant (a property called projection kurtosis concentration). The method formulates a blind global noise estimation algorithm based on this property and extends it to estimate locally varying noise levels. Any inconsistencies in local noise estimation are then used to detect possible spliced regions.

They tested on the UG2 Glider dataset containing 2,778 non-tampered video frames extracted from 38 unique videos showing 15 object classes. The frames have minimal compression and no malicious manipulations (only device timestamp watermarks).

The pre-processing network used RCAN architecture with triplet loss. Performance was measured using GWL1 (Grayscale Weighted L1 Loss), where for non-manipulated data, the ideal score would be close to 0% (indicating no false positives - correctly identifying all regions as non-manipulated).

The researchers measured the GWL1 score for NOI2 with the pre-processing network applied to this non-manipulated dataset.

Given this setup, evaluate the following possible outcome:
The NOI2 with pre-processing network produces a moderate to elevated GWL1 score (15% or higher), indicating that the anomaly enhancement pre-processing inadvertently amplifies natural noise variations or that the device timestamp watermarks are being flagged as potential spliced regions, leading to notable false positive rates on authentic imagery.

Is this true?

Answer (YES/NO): NO